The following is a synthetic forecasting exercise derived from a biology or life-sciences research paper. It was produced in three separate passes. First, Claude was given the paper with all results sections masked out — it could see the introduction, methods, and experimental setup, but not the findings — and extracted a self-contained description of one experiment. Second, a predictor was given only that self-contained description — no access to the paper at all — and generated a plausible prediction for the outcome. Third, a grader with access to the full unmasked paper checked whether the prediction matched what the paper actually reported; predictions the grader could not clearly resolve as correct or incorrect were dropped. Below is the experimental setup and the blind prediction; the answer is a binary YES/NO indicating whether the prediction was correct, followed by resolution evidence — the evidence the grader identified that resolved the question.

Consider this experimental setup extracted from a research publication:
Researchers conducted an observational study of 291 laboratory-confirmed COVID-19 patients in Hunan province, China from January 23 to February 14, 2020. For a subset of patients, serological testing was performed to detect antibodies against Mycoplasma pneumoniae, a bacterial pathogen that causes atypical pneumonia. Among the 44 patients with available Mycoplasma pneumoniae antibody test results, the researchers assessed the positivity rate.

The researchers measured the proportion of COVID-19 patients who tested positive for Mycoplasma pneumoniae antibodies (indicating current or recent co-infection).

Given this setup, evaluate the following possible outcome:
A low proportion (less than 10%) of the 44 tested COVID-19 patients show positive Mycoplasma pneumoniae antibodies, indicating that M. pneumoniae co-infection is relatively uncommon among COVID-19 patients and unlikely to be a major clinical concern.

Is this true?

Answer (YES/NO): NO